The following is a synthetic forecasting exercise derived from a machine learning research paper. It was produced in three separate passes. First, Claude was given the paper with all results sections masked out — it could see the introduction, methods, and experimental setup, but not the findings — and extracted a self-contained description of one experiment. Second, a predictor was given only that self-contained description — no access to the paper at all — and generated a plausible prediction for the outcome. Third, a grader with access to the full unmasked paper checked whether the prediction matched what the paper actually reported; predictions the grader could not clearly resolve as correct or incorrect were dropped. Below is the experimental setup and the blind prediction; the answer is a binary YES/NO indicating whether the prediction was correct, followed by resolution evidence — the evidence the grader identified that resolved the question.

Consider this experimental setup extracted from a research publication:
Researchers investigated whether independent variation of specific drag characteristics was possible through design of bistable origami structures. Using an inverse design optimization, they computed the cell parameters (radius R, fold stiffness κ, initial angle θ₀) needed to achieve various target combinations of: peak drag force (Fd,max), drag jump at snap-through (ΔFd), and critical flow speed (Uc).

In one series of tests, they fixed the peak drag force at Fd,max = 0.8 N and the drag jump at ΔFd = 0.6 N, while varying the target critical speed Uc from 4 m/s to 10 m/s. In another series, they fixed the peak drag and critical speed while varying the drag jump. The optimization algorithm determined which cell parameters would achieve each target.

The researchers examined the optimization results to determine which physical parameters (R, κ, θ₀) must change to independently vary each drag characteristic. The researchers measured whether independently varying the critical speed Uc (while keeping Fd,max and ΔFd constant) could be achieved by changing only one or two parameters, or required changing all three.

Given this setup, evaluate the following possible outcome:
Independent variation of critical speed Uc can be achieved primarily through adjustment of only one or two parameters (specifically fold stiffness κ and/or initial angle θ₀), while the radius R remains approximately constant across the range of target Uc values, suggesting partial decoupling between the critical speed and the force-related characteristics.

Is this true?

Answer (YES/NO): NO